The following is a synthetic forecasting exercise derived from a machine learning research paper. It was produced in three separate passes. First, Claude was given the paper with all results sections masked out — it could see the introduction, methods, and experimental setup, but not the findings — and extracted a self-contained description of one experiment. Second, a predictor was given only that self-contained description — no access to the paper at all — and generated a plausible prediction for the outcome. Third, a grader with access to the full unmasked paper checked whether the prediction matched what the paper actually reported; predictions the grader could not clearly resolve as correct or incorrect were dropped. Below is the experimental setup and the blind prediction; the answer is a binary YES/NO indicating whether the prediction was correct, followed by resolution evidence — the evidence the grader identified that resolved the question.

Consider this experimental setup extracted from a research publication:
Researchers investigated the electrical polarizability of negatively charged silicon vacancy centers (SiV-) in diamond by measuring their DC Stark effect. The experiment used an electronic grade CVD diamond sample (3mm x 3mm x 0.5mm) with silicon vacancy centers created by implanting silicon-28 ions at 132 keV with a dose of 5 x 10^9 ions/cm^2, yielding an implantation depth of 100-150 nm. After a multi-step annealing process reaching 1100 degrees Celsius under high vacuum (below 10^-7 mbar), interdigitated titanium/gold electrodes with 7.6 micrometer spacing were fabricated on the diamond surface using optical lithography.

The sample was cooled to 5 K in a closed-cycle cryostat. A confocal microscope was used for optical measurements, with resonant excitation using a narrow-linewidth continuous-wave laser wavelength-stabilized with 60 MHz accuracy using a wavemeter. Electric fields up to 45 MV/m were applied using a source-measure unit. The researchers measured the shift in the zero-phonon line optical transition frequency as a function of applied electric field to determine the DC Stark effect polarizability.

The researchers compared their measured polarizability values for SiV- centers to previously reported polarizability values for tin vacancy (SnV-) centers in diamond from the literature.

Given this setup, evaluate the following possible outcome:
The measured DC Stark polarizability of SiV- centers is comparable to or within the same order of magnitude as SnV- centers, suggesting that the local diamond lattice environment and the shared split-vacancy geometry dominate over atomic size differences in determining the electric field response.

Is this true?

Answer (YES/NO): NO